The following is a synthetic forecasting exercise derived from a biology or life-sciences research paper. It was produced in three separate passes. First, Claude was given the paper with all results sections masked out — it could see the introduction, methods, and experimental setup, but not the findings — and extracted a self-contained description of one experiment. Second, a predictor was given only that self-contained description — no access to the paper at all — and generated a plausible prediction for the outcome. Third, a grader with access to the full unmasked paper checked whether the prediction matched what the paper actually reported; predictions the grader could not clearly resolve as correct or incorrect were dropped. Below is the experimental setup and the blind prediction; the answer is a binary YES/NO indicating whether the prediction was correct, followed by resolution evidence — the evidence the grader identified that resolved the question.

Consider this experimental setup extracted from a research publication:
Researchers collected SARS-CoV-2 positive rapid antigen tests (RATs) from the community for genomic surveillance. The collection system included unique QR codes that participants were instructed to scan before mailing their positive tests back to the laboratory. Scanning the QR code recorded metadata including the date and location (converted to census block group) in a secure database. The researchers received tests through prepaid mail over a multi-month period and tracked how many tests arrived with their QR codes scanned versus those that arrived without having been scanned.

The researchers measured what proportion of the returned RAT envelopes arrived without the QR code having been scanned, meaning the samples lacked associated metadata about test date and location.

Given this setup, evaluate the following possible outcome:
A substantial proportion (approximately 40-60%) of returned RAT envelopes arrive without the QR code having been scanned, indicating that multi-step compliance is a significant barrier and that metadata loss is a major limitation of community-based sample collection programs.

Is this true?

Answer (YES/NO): NO